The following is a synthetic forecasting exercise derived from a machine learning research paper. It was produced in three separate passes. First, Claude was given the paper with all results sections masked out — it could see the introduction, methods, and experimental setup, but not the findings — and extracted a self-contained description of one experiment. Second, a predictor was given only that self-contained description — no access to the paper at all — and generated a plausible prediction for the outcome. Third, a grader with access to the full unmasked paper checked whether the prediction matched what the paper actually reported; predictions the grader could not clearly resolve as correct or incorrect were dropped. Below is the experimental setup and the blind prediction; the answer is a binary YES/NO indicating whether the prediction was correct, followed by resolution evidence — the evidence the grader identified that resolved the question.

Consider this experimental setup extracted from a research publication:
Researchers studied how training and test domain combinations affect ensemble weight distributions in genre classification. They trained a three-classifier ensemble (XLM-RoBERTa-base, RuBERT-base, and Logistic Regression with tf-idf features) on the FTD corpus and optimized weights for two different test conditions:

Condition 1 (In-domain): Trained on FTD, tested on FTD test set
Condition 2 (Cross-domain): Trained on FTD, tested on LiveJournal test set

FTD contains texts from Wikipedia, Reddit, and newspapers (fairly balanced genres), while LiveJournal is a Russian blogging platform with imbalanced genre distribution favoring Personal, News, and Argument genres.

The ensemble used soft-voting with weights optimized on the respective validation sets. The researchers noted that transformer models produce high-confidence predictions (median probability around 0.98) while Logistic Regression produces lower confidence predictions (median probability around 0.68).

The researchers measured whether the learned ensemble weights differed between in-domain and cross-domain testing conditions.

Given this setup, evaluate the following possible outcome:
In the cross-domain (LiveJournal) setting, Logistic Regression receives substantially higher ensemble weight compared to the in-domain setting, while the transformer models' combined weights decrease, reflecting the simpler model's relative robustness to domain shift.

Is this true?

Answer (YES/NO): NO